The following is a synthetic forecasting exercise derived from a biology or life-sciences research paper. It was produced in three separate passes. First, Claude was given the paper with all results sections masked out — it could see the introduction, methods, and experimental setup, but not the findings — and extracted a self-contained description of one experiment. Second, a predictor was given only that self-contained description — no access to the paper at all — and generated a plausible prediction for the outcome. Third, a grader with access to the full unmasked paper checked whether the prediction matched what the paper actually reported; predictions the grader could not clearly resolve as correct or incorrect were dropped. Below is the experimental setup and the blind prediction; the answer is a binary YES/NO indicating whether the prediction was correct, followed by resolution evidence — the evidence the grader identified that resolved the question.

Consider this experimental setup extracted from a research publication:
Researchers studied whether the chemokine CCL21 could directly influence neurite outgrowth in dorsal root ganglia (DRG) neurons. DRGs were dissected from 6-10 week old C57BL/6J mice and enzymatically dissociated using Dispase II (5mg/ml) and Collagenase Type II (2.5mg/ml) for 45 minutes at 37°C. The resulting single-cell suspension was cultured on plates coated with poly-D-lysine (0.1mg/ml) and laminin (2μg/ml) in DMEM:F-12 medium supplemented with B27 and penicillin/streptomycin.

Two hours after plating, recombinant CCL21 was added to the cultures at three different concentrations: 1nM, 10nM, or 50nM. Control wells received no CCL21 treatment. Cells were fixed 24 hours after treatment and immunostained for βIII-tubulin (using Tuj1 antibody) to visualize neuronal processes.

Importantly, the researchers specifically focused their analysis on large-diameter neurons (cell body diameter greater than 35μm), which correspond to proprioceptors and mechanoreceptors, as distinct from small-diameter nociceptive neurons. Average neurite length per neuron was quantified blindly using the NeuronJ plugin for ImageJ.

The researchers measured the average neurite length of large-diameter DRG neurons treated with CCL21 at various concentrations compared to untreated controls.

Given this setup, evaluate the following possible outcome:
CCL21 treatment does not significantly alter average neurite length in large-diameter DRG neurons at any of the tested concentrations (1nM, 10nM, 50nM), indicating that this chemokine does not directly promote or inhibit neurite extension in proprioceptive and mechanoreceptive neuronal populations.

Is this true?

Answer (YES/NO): NO